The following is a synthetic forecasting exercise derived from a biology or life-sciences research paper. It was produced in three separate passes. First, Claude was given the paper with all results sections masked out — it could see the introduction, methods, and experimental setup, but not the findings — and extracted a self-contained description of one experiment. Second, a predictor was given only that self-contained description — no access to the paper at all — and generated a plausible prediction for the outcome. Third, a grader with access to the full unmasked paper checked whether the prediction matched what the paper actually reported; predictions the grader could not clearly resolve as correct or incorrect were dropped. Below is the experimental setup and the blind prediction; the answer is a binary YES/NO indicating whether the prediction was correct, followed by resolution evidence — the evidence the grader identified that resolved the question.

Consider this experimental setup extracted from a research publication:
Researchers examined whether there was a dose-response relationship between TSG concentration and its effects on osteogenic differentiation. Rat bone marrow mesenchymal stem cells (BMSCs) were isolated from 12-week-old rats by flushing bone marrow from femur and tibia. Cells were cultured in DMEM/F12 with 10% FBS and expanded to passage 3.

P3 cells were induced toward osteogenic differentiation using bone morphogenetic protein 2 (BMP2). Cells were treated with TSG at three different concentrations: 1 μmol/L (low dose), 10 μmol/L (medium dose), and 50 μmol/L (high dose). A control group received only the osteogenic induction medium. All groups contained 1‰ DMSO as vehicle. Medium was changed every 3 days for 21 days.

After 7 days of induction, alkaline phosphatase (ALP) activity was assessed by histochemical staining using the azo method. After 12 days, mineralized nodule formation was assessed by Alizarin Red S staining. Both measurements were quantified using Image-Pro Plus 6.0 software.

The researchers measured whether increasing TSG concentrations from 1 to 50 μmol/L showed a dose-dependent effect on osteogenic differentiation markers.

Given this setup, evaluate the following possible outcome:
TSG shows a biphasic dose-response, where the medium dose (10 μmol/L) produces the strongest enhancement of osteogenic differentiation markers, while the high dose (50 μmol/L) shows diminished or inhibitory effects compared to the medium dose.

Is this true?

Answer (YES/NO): NO